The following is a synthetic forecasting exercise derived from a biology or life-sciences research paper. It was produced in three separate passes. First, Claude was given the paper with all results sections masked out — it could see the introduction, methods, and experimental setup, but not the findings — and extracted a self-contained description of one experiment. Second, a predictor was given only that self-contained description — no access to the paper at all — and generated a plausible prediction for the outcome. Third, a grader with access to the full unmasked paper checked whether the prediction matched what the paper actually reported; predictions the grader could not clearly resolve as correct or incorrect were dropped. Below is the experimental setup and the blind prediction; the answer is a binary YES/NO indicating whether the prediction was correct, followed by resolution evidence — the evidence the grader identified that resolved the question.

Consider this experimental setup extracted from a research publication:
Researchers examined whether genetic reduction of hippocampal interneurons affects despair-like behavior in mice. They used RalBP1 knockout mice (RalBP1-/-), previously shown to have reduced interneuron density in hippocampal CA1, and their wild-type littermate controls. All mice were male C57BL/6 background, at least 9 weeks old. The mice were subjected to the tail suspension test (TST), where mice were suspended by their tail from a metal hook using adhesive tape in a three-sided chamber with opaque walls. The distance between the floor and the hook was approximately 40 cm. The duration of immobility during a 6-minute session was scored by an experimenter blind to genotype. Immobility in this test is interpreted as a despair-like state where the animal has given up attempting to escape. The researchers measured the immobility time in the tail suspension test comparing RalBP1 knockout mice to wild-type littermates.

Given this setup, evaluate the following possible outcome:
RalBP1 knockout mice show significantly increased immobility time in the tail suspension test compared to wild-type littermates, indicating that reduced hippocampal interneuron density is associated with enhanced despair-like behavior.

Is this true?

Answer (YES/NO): NO